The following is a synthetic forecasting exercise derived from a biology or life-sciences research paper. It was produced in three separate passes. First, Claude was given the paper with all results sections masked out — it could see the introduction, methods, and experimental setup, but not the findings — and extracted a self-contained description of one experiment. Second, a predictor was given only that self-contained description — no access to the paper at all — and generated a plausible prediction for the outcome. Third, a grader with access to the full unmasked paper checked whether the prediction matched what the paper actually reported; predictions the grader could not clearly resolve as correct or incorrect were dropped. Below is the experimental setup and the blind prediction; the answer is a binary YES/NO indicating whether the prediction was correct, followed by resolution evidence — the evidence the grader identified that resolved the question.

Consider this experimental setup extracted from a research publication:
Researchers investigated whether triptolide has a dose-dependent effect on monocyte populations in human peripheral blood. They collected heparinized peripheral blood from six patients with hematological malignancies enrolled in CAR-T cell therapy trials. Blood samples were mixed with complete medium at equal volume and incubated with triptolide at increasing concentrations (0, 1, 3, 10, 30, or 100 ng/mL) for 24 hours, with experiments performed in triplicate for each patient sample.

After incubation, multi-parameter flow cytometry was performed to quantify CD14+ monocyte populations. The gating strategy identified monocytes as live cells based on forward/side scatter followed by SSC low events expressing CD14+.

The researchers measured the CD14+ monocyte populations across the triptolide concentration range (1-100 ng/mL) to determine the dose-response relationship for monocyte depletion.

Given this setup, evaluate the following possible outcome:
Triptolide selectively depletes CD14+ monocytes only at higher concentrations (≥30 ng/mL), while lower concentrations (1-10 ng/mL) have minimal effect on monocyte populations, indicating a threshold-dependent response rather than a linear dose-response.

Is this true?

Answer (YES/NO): NO